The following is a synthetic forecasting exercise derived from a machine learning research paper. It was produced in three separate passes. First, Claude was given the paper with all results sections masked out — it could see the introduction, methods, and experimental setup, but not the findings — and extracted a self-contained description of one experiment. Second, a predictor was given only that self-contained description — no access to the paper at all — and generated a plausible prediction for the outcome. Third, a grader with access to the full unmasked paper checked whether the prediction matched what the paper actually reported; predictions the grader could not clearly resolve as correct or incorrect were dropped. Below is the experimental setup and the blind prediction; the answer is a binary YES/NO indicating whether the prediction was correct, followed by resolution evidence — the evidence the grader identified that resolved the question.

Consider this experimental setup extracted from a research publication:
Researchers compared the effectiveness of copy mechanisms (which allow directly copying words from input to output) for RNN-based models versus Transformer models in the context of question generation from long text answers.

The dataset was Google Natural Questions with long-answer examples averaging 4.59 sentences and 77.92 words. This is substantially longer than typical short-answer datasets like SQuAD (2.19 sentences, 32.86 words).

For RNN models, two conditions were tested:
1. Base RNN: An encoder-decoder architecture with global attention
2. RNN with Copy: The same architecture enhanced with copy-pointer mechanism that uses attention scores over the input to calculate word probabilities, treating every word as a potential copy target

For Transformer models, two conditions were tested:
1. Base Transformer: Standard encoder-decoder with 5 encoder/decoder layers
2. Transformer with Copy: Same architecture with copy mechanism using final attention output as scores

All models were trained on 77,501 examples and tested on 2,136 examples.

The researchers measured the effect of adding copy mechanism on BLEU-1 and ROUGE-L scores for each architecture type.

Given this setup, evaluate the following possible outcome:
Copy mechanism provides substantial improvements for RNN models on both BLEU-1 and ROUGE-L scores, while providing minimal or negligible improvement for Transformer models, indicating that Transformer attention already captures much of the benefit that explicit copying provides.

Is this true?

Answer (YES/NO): NO